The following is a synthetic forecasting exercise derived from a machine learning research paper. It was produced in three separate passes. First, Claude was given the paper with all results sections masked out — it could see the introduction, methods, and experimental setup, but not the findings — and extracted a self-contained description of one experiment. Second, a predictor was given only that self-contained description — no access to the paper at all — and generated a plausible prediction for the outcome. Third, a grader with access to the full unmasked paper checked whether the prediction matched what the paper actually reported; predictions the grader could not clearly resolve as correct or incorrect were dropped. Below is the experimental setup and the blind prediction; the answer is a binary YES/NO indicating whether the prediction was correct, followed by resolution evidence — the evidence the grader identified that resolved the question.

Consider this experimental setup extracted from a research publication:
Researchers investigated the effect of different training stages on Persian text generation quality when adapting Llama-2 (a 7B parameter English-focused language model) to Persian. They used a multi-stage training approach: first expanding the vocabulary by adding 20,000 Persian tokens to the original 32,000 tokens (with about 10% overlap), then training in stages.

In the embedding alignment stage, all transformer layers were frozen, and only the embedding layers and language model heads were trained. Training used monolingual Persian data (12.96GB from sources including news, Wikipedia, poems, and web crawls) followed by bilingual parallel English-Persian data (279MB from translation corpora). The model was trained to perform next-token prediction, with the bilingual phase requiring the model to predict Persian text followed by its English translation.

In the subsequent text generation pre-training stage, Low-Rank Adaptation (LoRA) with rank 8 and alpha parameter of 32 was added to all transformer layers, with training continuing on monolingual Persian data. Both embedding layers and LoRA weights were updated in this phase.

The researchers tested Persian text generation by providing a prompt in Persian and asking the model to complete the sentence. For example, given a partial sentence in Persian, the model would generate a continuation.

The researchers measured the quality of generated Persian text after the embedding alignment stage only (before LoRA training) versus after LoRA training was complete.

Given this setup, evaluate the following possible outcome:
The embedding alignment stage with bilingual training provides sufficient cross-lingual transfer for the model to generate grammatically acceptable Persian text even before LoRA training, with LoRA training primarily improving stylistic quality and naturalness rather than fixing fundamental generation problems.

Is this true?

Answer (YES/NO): NO